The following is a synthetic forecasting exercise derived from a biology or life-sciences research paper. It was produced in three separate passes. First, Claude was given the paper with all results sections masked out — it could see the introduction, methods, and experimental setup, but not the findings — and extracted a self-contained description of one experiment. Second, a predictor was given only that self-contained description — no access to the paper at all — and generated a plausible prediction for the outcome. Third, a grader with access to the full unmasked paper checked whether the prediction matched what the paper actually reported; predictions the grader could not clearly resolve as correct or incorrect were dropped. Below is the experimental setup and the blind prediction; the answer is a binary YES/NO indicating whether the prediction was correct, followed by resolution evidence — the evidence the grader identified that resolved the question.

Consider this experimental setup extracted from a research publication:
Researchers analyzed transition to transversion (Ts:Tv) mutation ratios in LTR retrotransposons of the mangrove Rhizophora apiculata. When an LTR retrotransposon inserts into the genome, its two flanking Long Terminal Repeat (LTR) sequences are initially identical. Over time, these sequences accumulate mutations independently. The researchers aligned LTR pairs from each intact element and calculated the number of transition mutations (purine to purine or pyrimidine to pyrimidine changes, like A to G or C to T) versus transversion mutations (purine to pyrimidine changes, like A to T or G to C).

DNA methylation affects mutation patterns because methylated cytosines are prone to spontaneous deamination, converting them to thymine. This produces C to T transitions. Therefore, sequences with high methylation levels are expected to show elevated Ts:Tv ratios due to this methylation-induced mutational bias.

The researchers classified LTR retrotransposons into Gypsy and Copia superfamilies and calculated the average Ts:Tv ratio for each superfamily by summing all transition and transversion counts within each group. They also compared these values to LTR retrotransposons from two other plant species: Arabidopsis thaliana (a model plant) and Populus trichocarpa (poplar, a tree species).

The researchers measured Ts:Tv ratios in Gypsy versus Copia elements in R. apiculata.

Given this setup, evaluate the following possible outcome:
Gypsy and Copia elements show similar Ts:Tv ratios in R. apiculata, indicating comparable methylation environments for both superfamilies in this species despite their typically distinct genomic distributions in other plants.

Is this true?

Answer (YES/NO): YES